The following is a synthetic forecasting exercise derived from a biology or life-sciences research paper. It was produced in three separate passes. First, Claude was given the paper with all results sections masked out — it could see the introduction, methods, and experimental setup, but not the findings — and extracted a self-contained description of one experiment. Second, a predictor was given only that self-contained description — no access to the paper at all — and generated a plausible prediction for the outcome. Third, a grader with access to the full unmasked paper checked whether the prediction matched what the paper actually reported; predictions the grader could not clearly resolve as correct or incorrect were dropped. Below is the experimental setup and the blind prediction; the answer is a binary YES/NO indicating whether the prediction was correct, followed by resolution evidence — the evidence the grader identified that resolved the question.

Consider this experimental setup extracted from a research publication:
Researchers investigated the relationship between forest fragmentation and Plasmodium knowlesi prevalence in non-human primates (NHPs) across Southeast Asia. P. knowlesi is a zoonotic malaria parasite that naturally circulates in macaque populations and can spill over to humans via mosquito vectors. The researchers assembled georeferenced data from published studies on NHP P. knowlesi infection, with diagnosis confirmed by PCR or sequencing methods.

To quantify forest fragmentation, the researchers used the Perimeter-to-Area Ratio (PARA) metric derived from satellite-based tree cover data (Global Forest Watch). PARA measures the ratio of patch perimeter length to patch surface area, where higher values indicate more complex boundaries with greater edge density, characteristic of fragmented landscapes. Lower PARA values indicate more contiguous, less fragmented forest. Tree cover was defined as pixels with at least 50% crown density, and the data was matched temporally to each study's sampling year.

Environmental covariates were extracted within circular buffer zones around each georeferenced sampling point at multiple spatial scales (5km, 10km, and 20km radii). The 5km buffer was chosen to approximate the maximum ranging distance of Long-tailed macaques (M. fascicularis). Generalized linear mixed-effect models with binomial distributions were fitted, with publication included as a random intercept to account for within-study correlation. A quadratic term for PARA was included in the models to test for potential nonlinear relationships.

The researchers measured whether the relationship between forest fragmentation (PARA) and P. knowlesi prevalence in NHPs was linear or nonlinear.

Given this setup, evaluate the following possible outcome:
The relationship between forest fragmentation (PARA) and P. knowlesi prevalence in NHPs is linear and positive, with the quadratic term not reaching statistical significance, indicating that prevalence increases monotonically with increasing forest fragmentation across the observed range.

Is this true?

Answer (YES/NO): NO